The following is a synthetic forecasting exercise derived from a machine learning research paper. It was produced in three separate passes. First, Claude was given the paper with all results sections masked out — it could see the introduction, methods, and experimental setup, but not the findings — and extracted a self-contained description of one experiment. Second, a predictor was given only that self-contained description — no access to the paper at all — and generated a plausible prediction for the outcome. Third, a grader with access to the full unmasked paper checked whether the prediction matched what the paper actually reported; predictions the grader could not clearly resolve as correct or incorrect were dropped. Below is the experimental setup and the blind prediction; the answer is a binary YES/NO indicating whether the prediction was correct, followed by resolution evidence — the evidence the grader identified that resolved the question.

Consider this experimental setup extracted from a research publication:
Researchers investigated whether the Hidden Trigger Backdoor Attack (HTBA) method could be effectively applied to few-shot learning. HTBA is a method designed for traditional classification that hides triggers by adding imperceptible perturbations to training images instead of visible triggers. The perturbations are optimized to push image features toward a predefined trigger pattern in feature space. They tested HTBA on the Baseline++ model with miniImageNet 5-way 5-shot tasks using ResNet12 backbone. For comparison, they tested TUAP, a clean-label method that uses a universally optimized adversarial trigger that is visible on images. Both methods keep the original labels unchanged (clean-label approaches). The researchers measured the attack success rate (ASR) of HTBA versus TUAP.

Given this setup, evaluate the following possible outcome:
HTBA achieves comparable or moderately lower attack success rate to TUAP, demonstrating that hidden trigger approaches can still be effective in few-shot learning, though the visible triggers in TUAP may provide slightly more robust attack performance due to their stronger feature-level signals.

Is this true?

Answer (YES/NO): NO